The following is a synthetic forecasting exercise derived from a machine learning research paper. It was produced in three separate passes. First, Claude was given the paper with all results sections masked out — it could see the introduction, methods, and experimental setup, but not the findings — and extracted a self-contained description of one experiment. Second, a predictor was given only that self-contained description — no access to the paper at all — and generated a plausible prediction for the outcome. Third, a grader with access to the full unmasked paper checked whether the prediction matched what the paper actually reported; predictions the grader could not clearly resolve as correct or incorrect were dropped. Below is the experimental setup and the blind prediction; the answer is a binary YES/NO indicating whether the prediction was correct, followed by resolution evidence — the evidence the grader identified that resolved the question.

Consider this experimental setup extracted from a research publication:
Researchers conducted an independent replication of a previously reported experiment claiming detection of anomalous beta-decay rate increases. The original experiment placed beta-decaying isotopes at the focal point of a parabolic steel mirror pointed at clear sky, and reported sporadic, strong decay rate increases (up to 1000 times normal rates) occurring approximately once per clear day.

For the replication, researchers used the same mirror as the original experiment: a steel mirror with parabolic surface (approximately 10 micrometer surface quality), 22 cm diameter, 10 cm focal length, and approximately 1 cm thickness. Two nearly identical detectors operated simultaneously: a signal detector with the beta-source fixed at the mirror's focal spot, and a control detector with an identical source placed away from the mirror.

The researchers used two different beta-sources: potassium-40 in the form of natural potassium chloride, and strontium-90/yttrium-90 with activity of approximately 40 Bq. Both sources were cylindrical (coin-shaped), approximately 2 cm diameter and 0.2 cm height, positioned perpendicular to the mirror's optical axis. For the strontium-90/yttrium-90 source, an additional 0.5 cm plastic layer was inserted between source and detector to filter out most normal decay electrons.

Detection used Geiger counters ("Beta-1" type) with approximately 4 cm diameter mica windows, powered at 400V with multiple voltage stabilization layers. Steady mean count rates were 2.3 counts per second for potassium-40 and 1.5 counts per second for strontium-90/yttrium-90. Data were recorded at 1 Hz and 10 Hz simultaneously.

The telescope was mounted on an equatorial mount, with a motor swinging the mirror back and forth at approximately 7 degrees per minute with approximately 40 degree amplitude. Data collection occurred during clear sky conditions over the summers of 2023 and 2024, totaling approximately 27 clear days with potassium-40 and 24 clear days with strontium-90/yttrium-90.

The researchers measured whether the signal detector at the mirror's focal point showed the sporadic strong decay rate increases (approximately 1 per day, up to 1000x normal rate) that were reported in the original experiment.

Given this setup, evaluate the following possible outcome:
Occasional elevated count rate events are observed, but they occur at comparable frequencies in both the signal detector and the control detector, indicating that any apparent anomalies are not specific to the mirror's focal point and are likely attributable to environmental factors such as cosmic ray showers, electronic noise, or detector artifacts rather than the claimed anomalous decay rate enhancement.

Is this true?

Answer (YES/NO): YES